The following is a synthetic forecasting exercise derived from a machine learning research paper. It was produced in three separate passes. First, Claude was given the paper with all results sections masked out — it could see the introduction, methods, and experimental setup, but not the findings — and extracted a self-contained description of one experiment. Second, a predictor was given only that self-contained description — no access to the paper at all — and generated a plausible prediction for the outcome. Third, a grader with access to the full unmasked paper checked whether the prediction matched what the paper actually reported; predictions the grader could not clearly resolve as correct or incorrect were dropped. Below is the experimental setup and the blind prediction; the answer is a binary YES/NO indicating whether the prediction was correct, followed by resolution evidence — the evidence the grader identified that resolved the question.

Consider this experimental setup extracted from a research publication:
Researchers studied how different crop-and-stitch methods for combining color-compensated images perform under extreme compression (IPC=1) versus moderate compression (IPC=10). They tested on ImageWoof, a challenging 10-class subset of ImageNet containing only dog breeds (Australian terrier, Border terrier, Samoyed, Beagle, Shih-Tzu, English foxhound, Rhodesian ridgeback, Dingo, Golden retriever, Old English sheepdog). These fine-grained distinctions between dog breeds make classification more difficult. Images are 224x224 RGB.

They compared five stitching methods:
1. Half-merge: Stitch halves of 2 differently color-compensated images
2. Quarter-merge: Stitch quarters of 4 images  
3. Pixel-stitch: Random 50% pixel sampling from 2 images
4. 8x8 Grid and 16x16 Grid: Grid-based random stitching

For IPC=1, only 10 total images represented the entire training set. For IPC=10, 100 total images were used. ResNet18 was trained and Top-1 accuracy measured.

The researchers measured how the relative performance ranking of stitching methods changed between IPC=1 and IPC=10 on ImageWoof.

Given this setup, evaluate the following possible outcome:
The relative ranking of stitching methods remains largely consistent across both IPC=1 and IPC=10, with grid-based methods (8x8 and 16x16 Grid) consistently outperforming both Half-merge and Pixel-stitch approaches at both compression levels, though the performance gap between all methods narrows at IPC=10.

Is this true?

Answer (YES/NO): NO